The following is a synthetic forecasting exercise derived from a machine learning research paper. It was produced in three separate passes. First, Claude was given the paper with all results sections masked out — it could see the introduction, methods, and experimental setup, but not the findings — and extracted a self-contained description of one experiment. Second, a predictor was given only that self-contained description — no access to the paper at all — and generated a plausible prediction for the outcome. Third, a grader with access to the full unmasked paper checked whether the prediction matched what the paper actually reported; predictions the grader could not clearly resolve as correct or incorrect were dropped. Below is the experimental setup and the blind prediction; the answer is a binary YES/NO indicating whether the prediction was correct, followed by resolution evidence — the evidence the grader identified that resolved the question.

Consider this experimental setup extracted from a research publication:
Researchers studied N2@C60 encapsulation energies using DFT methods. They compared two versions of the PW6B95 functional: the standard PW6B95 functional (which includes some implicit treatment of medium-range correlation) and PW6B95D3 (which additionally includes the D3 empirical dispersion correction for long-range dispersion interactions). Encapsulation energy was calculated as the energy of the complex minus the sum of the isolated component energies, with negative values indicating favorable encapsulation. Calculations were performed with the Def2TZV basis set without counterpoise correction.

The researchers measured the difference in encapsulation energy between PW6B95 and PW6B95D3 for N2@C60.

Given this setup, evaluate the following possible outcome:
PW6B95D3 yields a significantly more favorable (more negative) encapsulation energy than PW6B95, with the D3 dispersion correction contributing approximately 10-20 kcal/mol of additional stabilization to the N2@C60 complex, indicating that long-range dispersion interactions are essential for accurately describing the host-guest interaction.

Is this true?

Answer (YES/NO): NO